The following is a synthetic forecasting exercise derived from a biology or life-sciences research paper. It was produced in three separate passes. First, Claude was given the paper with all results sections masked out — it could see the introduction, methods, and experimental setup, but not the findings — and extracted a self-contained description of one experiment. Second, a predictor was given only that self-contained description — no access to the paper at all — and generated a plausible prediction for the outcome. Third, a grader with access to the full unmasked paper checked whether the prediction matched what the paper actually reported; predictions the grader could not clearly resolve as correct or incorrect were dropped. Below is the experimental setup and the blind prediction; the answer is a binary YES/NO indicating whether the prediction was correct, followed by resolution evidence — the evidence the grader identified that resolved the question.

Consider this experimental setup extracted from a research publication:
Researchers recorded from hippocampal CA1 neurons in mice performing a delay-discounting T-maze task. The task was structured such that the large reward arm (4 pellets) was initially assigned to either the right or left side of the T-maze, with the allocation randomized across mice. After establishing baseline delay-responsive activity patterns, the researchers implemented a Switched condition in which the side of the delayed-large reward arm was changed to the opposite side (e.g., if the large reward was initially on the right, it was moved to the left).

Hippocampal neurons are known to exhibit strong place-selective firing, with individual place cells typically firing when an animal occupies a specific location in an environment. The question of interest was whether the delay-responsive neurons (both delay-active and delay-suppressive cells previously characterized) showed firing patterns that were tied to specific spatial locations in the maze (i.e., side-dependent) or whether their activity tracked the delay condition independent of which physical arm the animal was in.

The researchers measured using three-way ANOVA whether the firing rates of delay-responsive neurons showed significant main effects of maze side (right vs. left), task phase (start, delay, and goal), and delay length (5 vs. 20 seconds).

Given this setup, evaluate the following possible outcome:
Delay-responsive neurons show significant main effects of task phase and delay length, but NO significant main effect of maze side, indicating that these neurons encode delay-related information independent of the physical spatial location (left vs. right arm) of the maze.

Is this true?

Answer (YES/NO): NO